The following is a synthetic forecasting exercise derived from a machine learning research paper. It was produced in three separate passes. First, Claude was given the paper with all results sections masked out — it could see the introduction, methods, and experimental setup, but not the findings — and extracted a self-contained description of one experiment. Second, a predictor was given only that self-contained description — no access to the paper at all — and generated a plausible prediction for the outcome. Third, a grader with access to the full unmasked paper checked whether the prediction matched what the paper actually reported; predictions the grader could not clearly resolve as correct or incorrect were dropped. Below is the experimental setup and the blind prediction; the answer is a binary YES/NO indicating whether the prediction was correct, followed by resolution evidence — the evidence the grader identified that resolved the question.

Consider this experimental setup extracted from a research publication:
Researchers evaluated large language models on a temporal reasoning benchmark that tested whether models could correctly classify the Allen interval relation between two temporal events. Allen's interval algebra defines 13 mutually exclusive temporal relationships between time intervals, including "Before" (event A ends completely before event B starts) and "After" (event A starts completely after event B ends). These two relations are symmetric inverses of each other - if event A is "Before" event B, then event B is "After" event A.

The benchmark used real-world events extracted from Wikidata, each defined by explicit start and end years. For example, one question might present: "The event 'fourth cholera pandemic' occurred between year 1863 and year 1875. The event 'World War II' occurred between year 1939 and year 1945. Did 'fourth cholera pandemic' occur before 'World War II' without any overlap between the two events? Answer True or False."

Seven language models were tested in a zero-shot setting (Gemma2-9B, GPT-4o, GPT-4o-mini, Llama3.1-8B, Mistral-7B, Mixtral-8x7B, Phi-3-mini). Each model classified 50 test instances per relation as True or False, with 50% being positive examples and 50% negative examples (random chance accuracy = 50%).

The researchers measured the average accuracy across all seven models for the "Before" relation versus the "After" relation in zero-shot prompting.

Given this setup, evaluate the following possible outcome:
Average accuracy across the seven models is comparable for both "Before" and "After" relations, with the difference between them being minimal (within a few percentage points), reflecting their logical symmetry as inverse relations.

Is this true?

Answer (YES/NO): NO